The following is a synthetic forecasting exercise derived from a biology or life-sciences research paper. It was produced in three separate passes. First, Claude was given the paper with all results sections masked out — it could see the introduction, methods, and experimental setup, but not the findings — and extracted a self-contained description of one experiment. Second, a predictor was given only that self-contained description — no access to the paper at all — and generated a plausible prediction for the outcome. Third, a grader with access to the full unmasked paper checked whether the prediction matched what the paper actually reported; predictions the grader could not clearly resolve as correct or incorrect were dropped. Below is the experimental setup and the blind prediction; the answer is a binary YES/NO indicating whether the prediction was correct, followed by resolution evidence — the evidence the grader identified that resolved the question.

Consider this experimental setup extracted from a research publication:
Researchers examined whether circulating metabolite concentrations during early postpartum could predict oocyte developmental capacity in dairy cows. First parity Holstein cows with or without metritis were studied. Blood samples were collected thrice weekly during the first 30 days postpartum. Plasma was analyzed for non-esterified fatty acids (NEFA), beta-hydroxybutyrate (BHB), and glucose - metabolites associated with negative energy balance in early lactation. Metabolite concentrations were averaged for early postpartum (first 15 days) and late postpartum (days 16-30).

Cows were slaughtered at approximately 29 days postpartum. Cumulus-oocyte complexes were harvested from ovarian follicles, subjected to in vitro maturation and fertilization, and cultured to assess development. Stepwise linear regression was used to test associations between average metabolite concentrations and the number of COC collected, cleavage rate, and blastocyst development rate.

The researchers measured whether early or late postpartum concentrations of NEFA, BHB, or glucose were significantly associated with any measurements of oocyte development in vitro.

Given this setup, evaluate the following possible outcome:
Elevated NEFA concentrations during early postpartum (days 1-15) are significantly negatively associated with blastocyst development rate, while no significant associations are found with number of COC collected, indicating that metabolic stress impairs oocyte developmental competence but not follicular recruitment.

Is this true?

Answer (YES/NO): NO